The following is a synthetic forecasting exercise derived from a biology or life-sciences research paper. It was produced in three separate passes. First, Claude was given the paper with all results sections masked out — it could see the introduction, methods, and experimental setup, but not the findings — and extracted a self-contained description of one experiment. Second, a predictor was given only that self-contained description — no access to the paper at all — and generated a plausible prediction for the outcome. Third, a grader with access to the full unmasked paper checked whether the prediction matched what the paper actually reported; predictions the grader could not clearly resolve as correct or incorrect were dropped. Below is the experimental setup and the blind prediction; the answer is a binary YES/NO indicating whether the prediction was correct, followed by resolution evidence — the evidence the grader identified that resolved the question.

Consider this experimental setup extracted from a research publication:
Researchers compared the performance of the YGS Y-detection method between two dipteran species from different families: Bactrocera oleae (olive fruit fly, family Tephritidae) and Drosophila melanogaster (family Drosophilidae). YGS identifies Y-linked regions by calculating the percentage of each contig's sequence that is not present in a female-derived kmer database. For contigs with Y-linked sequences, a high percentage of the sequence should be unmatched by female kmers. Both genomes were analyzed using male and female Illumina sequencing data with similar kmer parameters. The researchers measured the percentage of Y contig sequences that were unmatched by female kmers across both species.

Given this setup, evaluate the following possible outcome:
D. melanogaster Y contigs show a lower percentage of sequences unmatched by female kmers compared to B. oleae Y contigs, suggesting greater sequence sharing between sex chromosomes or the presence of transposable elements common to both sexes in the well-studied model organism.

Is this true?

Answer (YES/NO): NO